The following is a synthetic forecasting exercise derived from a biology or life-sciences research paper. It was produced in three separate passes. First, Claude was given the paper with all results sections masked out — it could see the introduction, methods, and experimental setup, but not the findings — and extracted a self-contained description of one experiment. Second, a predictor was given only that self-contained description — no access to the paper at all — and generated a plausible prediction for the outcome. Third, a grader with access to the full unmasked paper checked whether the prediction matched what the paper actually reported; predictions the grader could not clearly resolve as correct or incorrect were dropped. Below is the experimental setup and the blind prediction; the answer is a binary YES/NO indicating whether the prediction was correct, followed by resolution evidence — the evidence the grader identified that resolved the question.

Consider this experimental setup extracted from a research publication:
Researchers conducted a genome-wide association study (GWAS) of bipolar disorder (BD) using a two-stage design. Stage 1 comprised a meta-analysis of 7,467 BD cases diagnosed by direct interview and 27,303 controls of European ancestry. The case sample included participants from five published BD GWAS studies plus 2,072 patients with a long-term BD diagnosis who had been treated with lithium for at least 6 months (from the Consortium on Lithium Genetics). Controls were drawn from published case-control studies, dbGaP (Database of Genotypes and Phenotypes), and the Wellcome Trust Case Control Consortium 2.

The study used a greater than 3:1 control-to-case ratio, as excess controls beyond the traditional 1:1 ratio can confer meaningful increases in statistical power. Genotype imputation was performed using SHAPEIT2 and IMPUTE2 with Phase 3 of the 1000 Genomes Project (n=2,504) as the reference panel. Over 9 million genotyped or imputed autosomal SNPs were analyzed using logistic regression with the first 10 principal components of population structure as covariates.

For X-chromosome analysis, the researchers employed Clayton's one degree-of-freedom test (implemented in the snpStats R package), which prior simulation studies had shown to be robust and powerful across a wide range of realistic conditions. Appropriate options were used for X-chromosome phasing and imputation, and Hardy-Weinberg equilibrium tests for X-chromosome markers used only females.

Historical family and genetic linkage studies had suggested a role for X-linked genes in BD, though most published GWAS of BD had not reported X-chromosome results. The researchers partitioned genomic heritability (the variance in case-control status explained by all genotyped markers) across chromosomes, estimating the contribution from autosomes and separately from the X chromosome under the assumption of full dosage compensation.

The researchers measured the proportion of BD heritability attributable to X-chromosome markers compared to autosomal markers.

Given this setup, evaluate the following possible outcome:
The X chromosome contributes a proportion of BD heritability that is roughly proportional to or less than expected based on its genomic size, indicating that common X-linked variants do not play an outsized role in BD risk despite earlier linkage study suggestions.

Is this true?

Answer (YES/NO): YES